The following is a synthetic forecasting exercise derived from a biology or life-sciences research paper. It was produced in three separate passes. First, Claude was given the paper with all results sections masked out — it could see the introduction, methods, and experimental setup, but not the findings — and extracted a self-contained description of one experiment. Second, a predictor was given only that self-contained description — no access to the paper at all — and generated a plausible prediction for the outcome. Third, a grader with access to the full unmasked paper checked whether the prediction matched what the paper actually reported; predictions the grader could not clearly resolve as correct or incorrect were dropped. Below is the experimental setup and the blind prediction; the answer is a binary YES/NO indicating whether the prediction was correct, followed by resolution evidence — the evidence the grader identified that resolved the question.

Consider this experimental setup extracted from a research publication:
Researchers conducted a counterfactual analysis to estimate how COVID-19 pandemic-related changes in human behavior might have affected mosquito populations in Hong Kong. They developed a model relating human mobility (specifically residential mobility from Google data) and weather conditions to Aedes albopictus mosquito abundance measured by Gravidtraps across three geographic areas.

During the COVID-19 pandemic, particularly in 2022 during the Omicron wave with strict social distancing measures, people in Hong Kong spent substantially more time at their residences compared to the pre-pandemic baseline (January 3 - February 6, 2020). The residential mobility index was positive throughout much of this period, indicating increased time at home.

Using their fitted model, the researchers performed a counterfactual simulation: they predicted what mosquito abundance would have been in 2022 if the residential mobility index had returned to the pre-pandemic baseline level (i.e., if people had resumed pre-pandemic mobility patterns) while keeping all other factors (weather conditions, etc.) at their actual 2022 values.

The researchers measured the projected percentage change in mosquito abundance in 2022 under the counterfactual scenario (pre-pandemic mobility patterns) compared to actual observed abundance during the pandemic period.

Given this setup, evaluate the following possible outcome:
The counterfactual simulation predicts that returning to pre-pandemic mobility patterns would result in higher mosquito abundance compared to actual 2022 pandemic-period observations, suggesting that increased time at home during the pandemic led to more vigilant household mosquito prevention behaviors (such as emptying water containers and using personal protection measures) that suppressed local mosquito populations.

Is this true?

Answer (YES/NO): NO